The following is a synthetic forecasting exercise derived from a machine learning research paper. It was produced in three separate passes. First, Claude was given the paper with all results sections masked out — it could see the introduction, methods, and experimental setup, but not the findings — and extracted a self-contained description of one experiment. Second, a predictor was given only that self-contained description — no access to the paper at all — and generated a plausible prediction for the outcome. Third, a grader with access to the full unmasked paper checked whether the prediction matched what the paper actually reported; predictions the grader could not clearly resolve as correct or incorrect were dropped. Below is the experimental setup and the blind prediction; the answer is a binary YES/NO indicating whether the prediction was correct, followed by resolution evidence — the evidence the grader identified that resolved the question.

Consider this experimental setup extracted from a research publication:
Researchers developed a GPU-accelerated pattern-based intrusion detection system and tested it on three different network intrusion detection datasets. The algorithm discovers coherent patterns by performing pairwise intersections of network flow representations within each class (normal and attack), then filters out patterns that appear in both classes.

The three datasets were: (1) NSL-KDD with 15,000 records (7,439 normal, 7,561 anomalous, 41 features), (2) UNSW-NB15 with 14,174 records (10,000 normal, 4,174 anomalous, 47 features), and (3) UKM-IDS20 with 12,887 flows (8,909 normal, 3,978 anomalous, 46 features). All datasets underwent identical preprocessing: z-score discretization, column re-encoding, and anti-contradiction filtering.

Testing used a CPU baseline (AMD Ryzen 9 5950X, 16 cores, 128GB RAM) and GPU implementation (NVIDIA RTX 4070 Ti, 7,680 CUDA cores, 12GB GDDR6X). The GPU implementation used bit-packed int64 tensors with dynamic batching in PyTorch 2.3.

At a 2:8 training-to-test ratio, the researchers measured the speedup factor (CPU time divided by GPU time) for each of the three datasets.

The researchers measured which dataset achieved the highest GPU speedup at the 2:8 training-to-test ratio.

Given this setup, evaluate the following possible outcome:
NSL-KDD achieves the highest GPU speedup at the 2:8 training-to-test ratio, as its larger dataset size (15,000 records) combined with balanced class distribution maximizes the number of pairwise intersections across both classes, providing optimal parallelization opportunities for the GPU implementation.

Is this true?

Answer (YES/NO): NO